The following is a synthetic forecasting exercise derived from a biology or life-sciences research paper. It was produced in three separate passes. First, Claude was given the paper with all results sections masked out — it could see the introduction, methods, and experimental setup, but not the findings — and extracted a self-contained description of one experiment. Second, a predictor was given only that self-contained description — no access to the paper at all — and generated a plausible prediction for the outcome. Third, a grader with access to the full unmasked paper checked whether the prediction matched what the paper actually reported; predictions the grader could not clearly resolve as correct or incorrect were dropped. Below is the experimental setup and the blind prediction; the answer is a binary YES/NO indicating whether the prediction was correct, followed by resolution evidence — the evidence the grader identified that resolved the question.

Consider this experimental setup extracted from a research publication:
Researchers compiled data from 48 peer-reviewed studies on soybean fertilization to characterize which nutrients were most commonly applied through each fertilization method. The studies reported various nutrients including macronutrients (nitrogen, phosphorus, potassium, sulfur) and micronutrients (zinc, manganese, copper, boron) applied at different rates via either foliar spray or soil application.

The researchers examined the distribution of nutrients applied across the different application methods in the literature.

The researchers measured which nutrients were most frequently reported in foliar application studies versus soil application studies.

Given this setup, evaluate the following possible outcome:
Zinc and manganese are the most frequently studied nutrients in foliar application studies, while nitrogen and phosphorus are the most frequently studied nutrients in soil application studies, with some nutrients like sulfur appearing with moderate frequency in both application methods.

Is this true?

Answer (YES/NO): NO